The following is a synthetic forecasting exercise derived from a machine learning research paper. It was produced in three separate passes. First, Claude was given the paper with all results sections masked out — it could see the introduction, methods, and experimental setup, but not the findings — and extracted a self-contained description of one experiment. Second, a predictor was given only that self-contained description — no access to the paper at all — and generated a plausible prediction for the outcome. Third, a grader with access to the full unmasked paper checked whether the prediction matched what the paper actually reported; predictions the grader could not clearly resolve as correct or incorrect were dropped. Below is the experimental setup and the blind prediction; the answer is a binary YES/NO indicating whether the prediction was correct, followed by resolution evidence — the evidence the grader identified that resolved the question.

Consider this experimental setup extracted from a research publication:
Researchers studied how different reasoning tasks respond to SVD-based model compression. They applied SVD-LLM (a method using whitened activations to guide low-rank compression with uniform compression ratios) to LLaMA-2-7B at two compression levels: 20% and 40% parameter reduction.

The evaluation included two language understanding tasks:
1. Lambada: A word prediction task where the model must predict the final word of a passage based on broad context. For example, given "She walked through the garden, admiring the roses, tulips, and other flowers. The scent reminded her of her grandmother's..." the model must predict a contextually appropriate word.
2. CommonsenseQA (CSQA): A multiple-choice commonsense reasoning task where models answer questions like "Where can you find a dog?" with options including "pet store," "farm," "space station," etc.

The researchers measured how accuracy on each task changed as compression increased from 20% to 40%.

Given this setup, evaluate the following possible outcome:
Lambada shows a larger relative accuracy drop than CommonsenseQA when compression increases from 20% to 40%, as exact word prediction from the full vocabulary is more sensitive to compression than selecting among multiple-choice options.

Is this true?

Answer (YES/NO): YES